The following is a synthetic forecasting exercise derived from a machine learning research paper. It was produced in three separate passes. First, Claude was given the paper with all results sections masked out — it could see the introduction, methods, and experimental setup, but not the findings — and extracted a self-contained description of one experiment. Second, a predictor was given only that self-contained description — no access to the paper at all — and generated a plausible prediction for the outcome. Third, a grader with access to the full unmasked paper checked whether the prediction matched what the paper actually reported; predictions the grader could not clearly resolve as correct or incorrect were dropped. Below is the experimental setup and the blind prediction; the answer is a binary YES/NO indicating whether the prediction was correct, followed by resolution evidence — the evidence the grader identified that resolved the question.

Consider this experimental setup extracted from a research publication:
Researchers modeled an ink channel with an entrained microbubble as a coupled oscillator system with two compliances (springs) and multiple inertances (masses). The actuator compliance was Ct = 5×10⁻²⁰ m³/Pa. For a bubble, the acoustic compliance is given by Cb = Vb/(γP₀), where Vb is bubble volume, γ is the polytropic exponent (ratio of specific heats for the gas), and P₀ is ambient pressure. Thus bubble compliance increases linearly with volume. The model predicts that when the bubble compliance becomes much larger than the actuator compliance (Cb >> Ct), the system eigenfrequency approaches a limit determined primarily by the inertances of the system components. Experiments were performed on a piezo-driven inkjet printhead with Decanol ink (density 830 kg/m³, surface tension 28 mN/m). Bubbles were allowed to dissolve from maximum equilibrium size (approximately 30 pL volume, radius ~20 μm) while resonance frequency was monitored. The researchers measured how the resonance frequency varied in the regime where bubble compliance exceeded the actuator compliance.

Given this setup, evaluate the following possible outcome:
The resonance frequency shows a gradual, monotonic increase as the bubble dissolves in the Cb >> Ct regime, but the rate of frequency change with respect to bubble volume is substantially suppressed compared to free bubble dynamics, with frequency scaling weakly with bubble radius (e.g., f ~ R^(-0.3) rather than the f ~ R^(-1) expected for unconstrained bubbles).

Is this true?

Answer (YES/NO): NO